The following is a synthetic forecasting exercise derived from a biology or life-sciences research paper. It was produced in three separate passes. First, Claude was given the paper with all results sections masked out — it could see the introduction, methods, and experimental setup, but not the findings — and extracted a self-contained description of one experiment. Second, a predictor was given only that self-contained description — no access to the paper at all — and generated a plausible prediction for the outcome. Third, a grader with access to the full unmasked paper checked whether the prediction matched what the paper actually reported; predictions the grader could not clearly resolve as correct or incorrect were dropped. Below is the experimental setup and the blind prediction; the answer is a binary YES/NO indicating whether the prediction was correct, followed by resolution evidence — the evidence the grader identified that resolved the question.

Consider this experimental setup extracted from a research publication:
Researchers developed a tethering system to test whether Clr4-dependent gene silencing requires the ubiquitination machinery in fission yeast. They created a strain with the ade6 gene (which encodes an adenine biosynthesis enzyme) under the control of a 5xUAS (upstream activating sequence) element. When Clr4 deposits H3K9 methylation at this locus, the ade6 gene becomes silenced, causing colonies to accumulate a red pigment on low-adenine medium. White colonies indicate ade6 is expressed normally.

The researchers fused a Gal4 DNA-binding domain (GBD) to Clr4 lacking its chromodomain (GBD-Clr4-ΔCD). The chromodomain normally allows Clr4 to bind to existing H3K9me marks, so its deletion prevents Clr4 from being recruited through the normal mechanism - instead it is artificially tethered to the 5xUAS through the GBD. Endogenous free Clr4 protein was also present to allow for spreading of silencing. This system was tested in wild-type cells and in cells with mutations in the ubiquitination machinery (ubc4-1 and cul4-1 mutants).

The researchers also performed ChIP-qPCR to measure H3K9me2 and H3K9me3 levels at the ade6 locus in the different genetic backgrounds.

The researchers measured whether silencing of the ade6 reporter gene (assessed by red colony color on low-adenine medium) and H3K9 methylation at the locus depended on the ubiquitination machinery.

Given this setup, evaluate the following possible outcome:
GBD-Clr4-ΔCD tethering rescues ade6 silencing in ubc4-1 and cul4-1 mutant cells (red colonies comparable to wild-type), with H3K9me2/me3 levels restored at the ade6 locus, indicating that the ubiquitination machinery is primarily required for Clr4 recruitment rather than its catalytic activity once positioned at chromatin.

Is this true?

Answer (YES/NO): NO